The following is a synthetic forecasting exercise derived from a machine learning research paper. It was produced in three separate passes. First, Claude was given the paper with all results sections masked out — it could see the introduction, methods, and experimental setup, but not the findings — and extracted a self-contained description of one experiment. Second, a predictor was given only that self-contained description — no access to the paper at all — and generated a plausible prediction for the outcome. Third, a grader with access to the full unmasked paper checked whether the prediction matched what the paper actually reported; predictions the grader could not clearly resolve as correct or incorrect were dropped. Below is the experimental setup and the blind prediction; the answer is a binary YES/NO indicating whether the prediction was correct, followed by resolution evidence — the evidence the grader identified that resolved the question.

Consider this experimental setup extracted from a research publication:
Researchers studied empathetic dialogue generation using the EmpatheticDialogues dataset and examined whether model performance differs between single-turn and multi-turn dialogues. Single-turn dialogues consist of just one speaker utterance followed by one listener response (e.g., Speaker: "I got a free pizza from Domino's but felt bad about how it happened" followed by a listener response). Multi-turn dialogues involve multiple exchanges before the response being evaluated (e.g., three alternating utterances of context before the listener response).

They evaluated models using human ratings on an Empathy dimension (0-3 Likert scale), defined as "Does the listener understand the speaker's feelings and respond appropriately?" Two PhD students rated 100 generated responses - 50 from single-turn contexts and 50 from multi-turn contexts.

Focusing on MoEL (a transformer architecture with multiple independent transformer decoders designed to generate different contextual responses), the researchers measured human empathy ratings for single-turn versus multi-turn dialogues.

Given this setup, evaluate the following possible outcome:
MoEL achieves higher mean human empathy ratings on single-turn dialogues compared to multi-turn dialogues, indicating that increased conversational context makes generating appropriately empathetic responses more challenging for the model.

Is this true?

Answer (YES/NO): YES